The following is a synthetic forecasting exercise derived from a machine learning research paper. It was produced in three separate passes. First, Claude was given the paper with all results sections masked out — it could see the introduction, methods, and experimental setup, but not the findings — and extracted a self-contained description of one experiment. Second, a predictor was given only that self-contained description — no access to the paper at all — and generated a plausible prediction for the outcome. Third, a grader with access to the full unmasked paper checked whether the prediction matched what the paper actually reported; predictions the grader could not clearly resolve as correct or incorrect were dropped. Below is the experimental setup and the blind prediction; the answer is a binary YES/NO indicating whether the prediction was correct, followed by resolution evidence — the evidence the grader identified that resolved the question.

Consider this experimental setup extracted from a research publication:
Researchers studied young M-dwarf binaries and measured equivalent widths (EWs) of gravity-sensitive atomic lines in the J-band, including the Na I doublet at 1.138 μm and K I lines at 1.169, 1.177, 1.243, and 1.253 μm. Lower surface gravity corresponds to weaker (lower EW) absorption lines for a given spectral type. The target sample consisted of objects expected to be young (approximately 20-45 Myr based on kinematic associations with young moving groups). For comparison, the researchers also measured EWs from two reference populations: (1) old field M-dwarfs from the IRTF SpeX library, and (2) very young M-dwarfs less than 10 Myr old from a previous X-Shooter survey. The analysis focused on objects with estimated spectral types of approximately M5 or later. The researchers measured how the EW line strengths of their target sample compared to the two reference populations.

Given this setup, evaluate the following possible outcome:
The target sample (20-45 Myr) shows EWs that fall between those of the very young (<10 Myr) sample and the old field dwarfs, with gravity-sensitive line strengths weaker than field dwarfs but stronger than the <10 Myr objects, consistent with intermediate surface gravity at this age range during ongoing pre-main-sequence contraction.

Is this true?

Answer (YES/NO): YES